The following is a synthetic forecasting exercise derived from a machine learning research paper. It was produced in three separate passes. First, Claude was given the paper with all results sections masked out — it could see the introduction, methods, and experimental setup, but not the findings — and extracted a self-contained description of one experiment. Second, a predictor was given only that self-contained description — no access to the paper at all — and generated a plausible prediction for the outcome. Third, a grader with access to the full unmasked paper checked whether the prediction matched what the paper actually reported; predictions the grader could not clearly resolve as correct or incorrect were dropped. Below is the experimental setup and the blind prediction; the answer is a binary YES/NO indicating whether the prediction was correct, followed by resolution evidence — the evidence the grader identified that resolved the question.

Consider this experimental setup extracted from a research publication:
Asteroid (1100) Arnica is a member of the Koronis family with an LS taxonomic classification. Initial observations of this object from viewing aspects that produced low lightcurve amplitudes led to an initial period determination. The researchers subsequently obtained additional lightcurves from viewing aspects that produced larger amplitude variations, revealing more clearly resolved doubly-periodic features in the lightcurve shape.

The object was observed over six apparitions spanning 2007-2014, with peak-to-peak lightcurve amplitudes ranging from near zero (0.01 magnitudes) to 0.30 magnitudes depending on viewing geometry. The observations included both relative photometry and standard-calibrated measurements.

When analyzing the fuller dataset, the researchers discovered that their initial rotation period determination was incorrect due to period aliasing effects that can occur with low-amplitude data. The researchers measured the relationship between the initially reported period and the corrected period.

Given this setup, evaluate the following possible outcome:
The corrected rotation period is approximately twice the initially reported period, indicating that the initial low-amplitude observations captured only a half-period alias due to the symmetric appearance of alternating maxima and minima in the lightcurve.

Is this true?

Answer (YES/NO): NO